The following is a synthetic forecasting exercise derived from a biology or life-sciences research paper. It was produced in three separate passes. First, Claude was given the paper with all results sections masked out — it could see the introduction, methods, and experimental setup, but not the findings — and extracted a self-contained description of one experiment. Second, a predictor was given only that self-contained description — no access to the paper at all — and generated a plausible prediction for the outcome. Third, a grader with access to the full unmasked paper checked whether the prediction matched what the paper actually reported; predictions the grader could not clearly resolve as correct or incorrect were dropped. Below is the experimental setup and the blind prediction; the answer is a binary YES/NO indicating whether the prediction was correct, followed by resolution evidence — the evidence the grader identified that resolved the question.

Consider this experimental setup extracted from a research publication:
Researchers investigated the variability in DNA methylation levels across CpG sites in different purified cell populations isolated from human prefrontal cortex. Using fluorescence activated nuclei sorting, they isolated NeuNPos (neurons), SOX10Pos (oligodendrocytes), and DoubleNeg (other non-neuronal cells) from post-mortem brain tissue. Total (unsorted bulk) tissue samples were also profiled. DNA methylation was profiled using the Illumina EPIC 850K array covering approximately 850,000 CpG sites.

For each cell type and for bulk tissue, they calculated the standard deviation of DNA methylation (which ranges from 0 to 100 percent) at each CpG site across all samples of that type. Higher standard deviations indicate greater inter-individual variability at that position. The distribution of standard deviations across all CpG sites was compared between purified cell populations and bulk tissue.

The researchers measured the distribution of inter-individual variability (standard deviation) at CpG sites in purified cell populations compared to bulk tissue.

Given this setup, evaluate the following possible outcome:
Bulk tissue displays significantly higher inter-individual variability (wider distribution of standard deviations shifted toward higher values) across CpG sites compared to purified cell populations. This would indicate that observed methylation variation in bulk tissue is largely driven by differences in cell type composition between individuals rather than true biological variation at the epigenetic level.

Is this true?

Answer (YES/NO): NO